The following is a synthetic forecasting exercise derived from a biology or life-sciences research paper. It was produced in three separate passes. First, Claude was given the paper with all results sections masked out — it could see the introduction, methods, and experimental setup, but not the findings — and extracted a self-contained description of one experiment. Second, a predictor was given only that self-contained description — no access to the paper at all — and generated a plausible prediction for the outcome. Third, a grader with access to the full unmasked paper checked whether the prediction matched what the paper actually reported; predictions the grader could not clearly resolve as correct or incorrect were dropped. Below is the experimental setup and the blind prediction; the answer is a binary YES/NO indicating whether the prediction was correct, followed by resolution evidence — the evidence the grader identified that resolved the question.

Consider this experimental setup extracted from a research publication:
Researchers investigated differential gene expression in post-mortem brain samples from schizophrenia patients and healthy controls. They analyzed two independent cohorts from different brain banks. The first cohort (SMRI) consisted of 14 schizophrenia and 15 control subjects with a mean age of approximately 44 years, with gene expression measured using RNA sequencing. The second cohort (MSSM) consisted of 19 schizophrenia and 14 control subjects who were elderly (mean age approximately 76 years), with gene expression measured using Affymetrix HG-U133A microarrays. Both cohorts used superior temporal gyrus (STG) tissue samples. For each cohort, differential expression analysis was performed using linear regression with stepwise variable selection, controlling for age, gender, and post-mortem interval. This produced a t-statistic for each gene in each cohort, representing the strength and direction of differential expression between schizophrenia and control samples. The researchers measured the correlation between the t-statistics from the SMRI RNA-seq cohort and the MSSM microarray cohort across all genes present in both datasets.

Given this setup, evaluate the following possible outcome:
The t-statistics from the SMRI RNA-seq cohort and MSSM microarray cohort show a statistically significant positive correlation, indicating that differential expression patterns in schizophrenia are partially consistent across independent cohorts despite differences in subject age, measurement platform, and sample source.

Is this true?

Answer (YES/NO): YES